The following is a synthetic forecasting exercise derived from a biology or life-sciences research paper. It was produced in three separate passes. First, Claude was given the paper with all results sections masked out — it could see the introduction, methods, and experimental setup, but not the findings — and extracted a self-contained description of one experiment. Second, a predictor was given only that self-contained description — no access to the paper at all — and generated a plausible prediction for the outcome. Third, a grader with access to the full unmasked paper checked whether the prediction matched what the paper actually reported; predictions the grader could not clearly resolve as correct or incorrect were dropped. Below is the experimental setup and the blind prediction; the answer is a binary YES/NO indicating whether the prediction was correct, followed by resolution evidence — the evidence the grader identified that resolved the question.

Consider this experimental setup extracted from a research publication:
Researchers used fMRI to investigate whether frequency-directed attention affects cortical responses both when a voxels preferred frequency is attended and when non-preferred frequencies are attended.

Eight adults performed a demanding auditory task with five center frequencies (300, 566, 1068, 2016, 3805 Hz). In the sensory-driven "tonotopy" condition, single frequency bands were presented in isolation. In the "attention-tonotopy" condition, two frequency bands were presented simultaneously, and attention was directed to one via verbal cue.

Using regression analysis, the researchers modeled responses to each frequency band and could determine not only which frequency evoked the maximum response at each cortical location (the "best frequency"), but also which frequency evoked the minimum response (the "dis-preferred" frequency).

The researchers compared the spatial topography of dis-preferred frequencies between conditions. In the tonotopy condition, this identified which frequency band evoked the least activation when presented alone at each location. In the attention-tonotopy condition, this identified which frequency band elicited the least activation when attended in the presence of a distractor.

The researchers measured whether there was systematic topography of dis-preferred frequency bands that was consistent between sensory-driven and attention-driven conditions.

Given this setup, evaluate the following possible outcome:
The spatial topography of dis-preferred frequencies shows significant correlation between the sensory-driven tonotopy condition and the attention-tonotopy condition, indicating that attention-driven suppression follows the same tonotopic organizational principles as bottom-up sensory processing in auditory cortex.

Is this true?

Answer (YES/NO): YES